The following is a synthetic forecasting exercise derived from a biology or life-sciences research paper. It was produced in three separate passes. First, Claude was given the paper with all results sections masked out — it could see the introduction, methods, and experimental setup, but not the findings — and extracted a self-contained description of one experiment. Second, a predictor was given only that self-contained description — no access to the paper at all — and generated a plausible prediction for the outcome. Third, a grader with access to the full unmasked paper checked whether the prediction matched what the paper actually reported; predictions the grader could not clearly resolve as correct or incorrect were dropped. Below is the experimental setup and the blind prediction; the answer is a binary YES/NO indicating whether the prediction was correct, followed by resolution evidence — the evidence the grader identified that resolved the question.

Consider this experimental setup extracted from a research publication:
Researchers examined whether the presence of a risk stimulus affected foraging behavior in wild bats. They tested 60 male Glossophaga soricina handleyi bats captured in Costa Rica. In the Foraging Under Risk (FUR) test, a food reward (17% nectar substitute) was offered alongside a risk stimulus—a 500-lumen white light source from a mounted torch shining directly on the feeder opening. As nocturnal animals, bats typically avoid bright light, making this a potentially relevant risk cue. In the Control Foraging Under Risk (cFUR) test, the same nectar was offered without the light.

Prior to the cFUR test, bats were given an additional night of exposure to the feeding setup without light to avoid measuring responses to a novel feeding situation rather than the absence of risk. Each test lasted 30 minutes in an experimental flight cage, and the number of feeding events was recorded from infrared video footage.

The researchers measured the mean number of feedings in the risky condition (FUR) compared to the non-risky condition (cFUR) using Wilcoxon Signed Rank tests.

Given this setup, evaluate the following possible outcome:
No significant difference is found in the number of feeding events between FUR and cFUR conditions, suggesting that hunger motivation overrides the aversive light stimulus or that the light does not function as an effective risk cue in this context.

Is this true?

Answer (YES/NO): NO